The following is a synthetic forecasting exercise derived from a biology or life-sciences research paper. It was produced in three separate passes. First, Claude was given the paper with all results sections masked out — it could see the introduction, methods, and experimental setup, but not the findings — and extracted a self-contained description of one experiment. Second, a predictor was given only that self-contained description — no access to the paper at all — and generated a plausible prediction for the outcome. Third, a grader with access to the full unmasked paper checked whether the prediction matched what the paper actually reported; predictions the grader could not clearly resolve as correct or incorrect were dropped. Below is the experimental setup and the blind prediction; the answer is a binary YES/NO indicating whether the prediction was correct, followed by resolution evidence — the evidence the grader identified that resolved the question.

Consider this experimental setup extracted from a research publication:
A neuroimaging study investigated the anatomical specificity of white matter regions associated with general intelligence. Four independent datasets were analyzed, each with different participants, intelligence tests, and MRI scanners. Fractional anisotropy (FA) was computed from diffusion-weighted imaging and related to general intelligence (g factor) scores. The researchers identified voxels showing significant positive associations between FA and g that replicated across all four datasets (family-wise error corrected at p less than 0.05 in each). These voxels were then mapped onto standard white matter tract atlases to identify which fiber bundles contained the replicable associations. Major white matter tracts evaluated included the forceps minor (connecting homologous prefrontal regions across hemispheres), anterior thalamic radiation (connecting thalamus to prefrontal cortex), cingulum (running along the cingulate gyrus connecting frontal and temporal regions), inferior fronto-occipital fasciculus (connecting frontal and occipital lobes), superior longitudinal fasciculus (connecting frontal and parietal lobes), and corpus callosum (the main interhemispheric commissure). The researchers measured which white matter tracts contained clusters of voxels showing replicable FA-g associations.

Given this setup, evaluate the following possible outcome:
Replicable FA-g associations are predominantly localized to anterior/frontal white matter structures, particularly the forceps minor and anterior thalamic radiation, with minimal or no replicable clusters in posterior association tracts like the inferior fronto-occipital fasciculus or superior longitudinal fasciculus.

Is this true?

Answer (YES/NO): NO